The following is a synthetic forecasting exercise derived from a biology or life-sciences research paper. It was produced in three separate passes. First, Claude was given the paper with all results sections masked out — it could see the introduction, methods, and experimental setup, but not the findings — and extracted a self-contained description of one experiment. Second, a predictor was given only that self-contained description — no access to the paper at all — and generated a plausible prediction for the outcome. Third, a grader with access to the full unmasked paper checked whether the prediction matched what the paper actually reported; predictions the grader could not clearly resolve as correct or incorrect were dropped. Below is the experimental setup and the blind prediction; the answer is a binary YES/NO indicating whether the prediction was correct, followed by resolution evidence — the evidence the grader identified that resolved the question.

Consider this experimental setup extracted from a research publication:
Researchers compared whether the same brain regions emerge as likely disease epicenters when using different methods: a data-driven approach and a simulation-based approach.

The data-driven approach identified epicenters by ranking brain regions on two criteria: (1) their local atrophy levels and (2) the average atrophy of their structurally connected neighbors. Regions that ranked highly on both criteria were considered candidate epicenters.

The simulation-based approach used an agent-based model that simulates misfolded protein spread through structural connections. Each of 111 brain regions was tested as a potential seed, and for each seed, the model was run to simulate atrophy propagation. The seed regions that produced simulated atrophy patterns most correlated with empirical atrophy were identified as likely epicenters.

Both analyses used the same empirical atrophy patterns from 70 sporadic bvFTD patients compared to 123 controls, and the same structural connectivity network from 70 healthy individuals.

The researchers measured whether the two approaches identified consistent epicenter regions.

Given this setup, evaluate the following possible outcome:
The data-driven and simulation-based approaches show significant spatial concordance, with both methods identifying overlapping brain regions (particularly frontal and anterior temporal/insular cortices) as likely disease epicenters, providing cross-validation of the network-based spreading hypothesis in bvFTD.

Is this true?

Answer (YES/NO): YES